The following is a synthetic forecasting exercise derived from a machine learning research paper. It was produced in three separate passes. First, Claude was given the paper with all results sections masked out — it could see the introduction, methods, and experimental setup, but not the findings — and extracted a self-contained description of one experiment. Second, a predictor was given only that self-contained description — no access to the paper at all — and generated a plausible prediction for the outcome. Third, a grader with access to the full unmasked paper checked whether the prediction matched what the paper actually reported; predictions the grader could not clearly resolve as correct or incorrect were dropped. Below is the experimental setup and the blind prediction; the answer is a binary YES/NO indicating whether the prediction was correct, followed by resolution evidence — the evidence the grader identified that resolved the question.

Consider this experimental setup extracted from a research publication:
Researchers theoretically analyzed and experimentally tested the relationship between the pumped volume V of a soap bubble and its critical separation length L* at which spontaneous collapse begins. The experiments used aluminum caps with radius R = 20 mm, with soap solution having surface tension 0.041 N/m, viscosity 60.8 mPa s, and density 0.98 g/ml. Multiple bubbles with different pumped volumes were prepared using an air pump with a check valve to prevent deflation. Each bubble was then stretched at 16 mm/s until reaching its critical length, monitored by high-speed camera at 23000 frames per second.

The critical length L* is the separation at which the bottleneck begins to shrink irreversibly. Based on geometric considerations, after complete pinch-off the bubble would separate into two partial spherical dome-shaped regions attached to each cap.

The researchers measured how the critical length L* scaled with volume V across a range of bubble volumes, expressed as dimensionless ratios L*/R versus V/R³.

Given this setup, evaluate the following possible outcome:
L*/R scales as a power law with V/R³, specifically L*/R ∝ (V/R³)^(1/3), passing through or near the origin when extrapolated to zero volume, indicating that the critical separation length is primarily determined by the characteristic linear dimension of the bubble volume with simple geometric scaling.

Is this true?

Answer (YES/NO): NO